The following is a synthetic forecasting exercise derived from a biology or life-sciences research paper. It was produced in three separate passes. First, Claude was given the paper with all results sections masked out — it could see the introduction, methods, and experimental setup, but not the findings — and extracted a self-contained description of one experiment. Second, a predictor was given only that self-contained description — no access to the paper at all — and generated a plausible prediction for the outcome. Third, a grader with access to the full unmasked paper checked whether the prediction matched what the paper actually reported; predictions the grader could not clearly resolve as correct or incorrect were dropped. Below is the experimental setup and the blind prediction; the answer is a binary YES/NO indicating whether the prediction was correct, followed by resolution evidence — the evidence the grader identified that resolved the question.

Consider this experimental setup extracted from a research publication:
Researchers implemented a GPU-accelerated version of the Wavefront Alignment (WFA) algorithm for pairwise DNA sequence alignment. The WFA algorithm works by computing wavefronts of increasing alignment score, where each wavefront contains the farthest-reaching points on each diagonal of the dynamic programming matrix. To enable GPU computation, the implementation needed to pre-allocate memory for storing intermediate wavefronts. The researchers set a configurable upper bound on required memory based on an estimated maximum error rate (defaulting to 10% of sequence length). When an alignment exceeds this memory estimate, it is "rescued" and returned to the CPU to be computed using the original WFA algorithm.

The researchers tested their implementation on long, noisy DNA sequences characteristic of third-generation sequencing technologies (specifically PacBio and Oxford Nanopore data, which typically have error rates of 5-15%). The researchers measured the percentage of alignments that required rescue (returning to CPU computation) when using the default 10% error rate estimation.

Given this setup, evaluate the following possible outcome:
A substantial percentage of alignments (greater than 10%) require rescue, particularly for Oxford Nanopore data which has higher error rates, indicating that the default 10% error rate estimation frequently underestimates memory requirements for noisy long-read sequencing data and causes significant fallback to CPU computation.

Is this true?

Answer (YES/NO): NO